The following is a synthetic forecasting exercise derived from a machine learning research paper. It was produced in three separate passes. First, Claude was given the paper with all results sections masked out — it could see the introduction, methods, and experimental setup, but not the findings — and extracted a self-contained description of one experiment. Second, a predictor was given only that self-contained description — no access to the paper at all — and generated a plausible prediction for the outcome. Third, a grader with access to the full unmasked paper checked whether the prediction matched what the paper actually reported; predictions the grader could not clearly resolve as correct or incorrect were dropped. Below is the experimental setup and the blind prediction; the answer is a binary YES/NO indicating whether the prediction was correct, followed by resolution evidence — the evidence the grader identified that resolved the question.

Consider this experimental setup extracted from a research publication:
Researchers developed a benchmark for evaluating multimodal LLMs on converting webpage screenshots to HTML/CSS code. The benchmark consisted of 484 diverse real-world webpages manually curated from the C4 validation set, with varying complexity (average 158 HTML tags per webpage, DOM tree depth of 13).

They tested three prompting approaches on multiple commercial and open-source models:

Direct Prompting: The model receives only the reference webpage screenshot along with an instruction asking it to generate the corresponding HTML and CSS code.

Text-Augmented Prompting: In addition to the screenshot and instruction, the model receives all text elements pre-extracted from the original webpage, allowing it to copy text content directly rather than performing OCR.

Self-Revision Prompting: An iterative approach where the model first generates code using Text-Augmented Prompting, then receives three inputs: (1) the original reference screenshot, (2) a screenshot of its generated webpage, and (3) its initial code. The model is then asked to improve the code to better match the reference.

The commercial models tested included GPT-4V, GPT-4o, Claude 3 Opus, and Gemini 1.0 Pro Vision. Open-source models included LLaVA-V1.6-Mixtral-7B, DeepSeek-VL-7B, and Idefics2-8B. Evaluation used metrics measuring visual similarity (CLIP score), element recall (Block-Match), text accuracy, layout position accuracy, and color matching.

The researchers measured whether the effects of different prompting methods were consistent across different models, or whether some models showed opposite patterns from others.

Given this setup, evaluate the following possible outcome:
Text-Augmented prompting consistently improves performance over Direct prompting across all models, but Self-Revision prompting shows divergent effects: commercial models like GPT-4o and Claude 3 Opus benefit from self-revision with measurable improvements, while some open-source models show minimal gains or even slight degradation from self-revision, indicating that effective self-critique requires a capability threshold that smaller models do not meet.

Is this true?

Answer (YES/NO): NO